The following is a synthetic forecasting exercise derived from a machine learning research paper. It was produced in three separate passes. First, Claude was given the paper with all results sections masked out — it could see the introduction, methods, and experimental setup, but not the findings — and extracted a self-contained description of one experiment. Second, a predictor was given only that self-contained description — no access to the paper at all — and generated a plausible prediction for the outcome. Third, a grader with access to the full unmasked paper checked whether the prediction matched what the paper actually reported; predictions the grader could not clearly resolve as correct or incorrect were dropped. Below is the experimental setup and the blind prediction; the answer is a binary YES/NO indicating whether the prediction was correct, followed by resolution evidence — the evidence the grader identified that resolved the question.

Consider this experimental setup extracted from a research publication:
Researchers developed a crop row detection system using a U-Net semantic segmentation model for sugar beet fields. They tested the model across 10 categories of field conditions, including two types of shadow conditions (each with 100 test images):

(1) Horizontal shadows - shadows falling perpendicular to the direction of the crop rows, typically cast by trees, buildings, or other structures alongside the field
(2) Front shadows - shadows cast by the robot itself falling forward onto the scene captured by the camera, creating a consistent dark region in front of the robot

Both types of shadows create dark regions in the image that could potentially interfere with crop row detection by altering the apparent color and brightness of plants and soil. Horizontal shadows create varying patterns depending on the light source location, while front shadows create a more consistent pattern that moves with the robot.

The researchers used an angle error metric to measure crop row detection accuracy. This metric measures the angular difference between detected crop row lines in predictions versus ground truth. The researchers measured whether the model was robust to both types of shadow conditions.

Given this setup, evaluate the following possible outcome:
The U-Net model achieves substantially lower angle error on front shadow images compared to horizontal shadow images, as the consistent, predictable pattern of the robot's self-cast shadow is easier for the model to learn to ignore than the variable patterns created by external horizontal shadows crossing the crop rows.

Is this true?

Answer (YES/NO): NO